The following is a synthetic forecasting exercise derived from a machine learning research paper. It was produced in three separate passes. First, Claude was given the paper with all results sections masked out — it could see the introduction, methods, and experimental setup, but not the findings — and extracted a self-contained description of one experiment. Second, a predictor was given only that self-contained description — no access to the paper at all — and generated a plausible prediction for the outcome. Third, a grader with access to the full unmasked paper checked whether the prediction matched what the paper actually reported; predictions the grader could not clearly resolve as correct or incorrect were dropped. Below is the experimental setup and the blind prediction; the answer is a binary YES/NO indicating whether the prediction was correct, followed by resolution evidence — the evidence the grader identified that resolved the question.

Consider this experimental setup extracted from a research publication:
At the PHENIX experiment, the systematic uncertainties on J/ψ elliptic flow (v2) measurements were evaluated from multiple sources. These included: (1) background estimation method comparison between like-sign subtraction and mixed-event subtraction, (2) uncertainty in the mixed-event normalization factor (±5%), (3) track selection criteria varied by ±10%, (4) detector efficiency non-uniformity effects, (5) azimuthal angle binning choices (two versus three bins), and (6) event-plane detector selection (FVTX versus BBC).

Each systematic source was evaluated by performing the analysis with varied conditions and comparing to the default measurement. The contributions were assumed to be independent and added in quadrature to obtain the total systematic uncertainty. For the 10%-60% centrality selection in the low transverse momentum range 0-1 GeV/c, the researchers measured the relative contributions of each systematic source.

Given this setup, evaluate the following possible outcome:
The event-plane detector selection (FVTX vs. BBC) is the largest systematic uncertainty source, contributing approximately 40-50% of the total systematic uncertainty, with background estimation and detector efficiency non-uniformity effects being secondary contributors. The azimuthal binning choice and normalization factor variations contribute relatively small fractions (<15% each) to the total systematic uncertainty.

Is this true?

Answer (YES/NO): NO